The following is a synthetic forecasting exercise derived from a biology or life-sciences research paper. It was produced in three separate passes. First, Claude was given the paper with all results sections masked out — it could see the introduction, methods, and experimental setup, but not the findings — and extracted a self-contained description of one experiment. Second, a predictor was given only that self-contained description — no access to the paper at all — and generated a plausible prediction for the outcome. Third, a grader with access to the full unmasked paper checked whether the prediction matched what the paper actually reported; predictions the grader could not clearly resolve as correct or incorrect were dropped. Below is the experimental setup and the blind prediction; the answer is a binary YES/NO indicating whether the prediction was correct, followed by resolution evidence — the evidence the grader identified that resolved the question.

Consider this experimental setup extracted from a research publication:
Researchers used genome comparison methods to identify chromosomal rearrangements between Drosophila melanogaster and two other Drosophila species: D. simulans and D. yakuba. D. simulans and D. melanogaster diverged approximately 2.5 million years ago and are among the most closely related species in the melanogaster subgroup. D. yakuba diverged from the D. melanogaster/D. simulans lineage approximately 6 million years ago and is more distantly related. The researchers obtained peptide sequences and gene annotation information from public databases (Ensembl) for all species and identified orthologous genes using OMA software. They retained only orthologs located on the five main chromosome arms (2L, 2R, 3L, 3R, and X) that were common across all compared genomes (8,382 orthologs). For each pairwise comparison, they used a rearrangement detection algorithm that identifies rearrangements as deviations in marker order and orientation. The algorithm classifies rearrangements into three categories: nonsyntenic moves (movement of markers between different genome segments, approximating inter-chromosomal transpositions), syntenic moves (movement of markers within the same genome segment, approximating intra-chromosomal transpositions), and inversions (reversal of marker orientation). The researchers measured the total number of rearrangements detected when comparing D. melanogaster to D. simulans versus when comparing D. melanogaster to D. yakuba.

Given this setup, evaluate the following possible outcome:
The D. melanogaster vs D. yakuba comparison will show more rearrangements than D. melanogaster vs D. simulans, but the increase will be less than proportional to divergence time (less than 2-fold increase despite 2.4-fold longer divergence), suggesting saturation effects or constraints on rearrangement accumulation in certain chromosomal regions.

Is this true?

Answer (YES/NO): YES